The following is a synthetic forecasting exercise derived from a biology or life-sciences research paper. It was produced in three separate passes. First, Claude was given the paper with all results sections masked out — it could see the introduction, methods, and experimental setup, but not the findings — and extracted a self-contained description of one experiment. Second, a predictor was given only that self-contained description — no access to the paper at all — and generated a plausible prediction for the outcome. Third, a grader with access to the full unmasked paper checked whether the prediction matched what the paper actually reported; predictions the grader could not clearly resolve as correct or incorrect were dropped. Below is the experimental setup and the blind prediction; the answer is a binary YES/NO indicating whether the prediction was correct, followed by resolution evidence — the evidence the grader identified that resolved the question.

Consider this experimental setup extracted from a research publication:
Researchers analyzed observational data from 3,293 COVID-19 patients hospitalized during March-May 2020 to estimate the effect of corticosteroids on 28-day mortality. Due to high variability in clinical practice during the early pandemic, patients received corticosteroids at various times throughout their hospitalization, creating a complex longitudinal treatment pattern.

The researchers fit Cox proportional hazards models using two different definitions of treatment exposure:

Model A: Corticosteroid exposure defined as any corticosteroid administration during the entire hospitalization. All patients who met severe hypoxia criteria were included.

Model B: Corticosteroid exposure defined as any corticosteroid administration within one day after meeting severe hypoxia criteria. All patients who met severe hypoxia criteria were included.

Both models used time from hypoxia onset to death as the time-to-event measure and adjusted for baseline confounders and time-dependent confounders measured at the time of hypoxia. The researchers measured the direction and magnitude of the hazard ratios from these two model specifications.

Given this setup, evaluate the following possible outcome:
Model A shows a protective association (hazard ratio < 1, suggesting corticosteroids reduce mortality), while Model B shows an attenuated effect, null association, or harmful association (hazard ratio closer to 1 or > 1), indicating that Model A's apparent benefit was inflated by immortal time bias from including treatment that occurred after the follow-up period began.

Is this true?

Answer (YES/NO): YES